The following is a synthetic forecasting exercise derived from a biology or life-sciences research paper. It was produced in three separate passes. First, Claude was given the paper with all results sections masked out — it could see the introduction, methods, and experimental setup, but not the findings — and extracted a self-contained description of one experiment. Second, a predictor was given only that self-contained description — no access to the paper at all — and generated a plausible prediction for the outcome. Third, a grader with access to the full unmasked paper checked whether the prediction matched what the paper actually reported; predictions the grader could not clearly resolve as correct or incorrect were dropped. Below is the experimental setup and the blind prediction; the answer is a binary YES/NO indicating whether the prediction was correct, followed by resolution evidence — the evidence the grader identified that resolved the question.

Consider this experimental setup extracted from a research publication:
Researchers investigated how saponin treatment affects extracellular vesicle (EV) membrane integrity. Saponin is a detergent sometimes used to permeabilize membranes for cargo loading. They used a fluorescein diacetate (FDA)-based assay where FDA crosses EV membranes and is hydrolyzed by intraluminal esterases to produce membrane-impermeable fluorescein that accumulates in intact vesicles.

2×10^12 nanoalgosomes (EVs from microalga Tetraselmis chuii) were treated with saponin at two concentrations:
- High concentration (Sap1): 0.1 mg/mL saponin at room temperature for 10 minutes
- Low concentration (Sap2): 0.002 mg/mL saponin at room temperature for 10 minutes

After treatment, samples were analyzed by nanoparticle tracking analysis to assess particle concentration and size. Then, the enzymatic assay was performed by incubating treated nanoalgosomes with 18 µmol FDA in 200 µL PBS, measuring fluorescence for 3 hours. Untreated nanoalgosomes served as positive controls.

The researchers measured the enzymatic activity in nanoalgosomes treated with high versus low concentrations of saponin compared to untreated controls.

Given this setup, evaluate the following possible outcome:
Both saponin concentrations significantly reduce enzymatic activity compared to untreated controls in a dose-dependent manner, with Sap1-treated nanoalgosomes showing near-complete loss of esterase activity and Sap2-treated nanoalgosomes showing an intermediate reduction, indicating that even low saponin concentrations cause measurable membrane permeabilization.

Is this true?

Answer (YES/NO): NO